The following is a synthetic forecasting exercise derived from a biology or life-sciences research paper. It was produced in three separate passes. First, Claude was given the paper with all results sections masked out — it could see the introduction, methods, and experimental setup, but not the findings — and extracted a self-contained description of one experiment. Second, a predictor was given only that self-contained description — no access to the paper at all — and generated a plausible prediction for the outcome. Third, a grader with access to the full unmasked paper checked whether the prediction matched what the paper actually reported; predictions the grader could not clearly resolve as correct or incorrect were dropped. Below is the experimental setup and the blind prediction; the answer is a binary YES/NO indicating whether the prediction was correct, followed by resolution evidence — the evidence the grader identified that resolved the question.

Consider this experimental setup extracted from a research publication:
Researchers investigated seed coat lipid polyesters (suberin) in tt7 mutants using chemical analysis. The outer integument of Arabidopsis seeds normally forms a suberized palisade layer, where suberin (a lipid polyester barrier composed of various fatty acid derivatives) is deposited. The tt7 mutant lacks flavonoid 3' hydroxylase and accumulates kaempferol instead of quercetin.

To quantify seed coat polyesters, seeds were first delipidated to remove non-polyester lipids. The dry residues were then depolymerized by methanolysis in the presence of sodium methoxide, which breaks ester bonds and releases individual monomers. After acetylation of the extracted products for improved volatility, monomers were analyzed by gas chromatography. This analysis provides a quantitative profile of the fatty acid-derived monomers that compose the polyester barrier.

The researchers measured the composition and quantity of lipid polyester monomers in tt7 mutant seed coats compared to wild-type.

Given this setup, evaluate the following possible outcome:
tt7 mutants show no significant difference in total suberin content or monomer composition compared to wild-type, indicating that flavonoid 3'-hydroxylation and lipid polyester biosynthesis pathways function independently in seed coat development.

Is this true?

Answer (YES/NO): NO